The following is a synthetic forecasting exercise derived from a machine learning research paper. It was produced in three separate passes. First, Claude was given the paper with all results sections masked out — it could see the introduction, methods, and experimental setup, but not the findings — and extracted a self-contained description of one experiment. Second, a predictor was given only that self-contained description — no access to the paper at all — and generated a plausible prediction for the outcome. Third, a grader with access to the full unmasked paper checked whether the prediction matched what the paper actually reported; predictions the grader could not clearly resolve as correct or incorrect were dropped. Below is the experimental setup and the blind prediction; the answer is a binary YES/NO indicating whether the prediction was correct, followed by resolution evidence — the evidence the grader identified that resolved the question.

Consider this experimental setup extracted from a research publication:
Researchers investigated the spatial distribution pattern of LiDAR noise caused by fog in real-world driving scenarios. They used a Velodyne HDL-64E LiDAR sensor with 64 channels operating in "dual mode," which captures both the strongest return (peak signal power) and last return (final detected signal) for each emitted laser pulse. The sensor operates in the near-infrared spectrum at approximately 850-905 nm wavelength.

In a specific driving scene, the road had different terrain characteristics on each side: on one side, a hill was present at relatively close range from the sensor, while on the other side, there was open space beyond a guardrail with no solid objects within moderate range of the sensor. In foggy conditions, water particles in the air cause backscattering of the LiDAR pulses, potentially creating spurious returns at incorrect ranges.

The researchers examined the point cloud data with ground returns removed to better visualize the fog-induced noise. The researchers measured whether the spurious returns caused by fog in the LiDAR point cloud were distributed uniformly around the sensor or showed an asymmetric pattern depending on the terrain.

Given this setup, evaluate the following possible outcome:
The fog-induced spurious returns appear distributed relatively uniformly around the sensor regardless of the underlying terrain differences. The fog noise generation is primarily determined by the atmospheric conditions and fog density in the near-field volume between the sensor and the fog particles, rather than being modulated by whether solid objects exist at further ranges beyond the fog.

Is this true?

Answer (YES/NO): NO